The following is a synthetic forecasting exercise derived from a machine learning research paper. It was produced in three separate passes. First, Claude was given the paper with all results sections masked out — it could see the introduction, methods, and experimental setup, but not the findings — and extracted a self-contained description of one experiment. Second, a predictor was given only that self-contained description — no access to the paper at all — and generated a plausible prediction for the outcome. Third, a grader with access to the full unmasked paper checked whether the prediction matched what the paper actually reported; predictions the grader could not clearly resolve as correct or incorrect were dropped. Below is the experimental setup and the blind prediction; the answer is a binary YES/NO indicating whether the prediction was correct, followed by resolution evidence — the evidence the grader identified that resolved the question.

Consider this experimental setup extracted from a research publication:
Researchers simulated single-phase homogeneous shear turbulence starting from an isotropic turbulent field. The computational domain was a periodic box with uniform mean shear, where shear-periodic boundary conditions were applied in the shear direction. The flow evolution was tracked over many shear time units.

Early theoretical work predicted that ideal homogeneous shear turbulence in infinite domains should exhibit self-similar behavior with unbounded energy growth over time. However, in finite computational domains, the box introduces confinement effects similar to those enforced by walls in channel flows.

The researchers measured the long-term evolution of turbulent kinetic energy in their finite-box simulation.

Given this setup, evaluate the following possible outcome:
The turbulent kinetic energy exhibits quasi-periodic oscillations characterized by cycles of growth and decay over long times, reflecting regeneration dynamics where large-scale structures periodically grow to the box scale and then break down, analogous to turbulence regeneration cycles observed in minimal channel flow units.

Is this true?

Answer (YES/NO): NO